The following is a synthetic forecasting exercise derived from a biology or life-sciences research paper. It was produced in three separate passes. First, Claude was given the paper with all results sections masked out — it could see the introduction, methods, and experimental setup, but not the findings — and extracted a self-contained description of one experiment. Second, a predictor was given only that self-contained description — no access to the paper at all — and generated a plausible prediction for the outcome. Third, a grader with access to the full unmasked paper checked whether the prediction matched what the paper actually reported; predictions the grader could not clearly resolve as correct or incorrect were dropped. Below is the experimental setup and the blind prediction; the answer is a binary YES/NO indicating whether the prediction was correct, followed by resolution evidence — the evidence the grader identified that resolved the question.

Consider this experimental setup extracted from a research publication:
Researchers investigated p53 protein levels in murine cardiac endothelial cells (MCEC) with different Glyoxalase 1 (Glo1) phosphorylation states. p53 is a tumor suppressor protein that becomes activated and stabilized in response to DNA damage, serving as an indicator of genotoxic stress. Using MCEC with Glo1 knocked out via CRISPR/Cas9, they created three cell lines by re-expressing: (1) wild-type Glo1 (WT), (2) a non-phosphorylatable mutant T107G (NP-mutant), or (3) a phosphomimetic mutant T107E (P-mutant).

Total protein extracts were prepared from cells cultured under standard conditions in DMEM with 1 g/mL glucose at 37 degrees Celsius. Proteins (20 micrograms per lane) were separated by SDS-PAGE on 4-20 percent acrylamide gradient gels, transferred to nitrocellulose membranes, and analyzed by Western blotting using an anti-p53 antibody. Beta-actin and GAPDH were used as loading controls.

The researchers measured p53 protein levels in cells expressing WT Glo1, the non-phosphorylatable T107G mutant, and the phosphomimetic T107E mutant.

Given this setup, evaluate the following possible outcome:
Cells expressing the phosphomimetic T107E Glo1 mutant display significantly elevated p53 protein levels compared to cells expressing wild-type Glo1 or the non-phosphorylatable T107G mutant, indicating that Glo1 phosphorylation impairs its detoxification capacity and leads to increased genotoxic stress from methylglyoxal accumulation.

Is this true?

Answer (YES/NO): NO